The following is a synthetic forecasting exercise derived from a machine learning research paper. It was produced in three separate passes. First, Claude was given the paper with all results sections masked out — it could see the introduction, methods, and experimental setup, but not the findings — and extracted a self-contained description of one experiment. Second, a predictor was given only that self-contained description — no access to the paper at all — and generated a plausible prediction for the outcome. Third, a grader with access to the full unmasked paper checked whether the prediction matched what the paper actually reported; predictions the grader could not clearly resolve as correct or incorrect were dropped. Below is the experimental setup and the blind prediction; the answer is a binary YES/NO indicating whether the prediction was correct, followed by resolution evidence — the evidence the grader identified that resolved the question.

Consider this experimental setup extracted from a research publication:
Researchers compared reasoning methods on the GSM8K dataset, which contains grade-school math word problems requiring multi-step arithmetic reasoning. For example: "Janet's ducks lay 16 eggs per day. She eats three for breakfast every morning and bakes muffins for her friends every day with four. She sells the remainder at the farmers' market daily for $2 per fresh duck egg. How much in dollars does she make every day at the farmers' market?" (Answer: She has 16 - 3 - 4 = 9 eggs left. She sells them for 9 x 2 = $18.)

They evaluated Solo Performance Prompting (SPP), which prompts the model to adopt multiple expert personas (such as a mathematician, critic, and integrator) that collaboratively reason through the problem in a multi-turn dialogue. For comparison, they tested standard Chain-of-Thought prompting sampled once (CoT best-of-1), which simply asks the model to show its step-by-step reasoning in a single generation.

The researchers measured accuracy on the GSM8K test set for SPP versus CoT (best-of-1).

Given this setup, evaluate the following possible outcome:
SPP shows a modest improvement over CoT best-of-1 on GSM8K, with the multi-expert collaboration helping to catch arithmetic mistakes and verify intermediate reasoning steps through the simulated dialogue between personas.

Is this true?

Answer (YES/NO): NO